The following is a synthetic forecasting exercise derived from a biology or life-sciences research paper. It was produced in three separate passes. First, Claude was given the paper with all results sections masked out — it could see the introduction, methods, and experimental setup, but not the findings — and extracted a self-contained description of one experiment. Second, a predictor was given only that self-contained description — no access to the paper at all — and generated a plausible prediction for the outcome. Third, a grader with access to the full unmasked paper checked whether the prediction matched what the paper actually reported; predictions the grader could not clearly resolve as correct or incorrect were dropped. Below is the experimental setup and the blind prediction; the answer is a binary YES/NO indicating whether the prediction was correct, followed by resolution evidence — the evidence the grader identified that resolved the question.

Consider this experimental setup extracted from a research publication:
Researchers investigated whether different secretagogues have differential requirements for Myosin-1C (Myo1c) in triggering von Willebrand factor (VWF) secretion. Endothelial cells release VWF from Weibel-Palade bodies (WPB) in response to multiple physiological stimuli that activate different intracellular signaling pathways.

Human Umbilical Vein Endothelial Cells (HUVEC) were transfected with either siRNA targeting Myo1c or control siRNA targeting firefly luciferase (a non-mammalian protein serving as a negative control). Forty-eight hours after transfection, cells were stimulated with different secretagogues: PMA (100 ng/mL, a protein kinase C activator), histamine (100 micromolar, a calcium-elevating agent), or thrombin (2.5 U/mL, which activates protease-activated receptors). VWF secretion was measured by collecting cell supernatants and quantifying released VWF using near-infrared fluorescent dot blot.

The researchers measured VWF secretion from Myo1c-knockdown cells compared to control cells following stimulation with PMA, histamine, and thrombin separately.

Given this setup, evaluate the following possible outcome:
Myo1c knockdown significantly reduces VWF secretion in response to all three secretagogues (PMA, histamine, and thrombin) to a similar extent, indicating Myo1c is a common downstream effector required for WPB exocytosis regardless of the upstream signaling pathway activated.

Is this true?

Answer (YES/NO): NO